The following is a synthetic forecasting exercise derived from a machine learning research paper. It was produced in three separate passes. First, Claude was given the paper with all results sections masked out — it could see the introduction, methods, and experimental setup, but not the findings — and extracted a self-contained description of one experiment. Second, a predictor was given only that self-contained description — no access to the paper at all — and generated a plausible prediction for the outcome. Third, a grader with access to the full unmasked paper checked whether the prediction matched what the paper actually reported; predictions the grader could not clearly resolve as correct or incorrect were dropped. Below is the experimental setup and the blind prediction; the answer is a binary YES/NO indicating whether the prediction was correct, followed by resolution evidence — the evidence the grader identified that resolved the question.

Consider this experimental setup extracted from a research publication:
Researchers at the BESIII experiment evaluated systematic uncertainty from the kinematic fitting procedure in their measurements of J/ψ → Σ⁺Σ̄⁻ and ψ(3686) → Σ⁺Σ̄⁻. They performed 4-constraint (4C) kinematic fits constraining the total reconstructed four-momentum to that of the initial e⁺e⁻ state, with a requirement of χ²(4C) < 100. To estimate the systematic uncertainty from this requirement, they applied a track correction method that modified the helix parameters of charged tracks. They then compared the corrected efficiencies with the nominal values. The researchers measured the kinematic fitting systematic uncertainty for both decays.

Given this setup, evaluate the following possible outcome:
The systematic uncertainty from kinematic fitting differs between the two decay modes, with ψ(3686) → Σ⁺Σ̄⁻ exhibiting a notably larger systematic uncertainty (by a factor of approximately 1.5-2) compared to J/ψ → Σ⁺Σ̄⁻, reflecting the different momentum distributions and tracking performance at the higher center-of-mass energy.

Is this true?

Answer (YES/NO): NO